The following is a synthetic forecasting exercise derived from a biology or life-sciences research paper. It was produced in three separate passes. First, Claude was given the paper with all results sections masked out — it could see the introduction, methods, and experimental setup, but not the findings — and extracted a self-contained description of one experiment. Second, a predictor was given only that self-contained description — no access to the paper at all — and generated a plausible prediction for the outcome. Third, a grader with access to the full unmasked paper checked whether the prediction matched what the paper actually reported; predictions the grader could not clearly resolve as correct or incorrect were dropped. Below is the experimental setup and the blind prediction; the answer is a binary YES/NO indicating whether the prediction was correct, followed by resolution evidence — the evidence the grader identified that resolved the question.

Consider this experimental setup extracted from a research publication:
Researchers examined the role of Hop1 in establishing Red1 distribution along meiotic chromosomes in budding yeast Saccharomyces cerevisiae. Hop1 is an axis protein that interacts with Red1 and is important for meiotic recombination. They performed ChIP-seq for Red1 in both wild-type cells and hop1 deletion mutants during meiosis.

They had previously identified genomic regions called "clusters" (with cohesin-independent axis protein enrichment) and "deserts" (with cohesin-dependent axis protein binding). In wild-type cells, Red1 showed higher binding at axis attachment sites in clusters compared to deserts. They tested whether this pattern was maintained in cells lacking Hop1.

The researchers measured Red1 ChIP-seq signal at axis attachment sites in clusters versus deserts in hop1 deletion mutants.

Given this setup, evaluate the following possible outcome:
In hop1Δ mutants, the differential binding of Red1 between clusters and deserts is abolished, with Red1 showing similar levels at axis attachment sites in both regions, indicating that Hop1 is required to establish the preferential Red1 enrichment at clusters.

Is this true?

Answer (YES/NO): NO